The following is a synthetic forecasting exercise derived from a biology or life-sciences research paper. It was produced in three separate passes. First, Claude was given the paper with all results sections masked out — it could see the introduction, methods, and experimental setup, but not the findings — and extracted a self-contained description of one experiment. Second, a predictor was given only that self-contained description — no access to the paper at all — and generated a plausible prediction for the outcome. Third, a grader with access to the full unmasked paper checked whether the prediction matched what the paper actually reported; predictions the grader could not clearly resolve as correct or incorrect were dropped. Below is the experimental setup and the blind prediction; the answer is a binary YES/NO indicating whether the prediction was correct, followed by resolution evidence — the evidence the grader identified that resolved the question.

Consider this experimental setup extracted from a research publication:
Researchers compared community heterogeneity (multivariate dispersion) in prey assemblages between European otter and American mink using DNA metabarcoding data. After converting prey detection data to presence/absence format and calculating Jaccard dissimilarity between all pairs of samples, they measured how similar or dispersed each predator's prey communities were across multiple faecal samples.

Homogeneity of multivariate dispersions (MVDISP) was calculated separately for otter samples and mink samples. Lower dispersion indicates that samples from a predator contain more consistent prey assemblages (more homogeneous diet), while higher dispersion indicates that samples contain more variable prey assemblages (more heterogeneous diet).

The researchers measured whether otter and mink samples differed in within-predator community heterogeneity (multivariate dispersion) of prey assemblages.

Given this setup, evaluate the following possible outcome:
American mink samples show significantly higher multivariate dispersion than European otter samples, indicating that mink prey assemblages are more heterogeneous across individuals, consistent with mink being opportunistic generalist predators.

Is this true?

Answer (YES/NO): YES